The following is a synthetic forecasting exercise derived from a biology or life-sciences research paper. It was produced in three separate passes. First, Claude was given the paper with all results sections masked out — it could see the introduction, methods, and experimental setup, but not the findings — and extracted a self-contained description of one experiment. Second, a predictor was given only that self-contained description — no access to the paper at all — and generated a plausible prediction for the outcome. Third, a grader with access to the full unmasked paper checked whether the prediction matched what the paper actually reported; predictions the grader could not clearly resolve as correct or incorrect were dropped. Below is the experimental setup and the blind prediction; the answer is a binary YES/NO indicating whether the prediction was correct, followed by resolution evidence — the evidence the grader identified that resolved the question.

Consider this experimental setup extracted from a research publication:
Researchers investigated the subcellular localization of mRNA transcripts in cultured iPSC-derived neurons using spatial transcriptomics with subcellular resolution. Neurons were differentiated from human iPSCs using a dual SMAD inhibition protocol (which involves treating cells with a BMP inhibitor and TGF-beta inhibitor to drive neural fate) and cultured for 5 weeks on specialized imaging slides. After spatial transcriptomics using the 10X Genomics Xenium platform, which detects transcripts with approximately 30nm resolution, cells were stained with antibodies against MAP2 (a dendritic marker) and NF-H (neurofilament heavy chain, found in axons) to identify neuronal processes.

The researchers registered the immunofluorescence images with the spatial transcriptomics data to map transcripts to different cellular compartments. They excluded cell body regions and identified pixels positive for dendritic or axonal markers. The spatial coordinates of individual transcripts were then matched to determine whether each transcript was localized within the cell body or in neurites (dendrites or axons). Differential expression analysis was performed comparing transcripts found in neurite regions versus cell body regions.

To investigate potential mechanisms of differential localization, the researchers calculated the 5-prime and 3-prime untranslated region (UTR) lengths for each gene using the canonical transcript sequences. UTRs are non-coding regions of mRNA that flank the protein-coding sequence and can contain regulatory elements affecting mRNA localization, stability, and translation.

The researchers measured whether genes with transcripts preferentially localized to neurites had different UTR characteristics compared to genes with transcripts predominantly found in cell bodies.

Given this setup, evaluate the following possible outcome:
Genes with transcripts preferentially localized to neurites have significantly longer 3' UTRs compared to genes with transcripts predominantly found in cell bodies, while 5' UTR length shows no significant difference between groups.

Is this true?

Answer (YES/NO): NO